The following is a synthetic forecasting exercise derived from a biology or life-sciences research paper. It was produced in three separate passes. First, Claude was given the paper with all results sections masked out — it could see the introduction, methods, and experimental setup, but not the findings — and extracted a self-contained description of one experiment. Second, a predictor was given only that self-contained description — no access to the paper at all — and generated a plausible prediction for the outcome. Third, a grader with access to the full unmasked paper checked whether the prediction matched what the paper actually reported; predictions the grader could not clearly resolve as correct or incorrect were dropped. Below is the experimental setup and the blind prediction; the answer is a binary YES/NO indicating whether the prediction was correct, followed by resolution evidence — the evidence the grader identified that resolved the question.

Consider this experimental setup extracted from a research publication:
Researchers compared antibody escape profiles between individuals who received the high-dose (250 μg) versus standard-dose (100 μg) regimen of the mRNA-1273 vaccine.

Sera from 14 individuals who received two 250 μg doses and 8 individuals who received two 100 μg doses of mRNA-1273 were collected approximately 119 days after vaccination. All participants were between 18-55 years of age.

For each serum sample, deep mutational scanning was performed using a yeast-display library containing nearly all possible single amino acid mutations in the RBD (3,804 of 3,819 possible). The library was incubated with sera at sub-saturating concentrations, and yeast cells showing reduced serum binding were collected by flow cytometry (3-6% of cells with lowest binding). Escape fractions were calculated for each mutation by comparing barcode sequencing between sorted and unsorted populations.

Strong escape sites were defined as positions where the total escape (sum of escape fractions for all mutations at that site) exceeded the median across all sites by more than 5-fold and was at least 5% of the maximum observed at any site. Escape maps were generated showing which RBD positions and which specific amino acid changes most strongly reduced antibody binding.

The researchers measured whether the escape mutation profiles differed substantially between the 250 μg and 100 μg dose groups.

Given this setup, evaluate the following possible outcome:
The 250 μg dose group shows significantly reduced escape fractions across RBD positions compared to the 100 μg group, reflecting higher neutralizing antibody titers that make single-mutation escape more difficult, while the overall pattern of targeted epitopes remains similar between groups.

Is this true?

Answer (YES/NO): NO